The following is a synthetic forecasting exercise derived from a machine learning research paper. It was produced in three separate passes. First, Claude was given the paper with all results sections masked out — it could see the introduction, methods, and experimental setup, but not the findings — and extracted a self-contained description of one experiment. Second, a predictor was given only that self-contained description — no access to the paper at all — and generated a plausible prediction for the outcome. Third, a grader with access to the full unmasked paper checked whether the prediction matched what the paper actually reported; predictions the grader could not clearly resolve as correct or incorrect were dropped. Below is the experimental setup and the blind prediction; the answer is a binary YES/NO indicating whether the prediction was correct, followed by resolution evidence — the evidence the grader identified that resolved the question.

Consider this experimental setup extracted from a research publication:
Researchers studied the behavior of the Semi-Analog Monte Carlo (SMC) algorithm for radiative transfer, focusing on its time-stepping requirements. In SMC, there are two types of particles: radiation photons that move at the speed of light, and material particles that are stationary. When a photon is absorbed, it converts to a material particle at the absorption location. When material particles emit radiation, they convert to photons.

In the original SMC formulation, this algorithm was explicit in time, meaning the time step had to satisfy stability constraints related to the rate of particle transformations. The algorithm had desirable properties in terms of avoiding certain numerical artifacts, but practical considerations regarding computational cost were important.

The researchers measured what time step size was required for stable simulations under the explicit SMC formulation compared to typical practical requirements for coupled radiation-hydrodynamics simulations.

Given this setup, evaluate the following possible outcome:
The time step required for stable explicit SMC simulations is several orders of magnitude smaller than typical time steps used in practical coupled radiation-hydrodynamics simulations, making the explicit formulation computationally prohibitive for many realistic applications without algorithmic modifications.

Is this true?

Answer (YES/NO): YES